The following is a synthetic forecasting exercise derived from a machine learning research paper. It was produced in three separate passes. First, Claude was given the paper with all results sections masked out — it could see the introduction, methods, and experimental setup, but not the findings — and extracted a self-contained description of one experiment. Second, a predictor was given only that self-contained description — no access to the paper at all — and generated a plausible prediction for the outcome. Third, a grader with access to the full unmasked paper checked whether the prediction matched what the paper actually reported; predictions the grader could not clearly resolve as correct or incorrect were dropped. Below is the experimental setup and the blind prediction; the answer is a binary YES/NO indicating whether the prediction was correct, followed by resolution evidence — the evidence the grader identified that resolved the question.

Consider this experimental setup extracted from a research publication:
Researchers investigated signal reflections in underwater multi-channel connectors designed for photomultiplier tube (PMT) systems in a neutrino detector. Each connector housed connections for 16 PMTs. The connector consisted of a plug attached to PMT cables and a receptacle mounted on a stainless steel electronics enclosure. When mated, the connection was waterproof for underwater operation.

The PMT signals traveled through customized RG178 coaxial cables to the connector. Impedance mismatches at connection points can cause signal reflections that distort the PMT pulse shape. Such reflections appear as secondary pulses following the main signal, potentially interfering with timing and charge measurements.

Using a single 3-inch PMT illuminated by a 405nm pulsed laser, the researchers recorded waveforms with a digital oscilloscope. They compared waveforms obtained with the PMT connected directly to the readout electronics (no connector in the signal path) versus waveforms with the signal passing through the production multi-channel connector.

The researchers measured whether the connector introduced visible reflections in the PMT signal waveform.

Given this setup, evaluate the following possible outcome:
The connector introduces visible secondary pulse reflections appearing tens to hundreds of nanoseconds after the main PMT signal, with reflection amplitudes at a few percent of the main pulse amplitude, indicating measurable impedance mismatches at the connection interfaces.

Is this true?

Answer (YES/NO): NO